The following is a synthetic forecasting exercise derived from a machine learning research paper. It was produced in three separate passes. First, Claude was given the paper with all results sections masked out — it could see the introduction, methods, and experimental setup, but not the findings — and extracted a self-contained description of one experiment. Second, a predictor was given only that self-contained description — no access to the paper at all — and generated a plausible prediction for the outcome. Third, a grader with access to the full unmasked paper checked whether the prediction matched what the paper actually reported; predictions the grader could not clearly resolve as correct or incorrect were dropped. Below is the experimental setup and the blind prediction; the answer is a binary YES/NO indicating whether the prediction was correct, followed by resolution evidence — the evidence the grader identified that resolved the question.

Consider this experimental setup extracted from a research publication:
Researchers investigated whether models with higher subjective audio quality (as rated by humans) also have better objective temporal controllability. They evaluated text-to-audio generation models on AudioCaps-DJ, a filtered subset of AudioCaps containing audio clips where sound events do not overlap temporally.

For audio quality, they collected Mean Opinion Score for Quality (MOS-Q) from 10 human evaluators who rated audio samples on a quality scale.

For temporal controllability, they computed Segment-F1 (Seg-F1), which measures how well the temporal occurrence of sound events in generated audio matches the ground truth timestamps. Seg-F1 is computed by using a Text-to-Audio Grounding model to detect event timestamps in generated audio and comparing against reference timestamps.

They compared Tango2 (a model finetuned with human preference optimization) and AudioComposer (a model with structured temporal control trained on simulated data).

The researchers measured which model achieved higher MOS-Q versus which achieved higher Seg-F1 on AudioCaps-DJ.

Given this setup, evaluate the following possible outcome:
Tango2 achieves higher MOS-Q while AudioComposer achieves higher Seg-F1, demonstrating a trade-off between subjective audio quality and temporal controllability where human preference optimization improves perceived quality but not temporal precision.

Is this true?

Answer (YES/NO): YES